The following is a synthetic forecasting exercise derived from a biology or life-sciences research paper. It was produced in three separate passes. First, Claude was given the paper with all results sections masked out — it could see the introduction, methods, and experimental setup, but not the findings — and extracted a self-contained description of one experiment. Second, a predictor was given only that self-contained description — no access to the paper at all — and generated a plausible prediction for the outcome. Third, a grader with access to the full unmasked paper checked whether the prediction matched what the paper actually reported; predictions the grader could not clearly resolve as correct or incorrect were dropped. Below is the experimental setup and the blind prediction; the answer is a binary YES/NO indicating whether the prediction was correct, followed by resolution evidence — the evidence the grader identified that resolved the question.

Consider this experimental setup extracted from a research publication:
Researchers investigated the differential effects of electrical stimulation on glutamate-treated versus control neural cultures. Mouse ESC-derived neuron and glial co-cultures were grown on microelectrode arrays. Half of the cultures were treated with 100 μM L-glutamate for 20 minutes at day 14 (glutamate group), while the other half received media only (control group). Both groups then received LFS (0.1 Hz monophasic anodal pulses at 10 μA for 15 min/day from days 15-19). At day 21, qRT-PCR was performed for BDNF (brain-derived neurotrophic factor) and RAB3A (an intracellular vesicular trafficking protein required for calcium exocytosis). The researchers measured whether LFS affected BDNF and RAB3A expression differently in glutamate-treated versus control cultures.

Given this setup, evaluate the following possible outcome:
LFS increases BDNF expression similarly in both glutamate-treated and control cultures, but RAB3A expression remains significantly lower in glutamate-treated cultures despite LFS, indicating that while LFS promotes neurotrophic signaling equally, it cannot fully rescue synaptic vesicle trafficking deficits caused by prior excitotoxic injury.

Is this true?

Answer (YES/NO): NO